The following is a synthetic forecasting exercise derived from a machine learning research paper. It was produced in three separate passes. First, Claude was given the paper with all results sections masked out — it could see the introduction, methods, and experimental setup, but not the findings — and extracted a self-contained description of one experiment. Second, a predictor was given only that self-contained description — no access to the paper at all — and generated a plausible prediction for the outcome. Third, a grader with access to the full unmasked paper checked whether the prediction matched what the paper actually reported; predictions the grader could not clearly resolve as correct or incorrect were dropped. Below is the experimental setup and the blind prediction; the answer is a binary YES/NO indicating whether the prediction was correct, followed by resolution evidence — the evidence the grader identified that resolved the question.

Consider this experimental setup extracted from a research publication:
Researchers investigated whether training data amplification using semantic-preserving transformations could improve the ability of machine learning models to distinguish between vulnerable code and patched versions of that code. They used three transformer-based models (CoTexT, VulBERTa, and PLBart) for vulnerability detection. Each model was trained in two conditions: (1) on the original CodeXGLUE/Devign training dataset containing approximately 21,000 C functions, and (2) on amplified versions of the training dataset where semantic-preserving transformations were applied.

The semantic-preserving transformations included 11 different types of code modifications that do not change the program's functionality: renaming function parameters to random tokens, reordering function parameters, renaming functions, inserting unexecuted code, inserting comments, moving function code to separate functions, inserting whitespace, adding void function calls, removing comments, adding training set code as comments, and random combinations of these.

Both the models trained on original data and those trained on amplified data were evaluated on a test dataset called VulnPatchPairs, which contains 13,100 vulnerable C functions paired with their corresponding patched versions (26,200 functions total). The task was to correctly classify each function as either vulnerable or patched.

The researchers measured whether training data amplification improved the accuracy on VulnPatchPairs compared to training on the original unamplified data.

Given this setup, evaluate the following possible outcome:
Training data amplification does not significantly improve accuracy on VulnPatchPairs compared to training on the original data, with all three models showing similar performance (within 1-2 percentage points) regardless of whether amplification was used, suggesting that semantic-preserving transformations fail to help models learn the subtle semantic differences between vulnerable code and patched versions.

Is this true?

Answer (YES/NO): YES